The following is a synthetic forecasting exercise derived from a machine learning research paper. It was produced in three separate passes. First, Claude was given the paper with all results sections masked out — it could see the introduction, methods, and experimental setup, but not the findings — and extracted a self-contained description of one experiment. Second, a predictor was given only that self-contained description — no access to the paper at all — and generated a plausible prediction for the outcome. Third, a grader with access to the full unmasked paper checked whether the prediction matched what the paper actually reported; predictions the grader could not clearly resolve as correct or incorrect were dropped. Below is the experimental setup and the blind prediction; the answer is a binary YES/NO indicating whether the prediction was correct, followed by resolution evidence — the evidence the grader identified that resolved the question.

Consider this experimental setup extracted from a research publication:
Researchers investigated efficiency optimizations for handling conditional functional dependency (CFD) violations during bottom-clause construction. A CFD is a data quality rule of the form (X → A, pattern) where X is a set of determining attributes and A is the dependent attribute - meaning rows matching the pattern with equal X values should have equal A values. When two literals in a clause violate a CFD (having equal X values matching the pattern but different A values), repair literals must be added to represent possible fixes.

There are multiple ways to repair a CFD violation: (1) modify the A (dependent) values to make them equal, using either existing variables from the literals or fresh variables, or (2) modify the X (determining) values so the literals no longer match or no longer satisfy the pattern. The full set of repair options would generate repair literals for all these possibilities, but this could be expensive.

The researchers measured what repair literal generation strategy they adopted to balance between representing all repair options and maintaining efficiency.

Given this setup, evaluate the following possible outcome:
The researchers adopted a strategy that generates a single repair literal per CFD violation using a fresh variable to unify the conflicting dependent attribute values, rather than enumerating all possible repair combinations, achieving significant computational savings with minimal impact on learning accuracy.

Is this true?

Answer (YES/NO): NO